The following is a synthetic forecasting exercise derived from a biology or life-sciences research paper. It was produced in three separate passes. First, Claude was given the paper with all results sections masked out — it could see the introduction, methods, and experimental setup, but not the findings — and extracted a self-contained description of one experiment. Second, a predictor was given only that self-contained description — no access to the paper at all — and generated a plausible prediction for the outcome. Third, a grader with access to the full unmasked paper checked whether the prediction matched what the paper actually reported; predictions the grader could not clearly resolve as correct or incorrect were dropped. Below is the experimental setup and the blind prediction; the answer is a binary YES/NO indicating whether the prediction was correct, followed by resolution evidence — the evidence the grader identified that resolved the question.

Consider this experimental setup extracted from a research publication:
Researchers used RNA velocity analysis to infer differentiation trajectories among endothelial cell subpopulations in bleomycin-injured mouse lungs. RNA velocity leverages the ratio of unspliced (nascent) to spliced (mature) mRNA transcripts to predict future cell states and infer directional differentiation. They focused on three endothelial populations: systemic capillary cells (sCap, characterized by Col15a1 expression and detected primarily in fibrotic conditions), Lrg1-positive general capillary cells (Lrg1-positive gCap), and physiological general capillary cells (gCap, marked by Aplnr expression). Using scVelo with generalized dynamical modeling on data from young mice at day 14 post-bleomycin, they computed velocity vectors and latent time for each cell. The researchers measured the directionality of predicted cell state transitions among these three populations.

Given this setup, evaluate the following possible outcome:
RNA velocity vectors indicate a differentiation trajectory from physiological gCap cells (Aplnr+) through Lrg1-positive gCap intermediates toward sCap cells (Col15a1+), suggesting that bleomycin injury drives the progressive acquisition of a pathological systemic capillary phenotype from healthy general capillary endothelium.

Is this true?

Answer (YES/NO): NO